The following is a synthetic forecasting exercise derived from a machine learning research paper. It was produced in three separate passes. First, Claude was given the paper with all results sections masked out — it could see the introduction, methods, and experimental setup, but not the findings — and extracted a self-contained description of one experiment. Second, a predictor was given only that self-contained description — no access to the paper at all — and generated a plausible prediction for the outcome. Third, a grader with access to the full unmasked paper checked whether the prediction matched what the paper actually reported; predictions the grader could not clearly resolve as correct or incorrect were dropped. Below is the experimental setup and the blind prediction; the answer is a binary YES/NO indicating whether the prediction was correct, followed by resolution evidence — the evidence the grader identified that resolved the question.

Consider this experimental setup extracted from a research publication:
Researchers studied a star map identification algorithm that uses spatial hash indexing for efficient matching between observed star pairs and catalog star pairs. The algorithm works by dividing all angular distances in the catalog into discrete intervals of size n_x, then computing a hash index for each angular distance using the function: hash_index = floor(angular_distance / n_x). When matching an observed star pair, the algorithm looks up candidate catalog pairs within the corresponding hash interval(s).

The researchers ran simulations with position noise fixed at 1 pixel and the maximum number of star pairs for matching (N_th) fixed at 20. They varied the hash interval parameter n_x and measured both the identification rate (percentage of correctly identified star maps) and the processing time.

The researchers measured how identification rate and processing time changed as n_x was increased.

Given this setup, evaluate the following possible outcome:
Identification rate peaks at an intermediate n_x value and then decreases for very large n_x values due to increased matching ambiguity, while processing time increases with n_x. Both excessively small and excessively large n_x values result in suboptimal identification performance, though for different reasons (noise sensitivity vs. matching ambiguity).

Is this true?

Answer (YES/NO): NO